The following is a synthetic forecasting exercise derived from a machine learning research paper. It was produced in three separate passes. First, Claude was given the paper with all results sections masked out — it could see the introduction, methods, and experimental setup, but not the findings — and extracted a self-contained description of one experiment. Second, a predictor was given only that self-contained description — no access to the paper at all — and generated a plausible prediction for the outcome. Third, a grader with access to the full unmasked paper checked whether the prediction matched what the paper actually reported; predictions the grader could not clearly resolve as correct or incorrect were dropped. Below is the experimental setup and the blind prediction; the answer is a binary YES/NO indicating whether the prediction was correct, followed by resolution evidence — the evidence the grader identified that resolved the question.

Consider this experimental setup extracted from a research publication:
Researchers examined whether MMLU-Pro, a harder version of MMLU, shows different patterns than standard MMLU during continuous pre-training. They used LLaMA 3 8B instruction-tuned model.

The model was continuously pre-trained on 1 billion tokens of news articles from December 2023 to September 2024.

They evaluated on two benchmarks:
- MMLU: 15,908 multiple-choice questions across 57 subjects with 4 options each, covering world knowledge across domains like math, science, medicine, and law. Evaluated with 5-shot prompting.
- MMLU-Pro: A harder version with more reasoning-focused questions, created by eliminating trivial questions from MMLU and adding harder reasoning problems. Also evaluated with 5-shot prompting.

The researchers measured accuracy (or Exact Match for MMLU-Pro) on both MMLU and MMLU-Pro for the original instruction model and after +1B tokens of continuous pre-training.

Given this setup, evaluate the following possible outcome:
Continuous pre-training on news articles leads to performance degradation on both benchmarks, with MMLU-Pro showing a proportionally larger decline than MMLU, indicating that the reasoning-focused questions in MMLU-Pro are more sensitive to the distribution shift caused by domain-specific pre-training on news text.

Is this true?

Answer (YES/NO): NO